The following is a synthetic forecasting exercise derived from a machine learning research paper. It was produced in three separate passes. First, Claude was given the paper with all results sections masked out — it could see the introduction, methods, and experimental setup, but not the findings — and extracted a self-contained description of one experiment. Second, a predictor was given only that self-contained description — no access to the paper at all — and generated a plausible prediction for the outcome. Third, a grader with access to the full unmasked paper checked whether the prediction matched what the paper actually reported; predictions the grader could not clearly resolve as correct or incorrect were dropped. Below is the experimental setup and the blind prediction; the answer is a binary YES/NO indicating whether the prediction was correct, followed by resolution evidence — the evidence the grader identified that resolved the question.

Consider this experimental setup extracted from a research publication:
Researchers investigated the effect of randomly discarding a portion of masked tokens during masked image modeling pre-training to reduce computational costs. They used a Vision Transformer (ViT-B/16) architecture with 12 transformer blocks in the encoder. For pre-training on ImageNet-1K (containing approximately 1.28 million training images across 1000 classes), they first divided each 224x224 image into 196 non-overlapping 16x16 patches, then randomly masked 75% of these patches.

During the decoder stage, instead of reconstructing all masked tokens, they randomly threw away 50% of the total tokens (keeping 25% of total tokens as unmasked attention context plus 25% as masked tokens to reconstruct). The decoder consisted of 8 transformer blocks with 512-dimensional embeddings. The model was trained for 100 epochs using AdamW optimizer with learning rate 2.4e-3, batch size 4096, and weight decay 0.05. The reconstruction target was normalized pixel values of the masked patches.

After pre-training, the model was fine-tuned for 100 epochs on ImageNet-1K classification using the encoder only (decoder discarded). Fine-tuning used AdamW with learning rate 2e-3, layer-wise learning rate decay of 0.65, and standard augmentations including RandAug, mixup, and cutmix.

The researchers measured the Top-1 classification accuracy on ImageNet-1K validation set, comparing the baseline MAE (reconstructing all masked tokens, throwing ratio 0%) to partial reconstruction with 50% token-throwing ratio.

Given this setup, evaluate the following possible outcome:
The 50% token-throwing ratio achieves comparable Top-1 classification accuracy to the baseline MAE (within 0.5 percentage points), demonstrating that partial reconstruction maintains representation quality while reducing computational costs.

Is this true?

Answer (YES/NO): NO